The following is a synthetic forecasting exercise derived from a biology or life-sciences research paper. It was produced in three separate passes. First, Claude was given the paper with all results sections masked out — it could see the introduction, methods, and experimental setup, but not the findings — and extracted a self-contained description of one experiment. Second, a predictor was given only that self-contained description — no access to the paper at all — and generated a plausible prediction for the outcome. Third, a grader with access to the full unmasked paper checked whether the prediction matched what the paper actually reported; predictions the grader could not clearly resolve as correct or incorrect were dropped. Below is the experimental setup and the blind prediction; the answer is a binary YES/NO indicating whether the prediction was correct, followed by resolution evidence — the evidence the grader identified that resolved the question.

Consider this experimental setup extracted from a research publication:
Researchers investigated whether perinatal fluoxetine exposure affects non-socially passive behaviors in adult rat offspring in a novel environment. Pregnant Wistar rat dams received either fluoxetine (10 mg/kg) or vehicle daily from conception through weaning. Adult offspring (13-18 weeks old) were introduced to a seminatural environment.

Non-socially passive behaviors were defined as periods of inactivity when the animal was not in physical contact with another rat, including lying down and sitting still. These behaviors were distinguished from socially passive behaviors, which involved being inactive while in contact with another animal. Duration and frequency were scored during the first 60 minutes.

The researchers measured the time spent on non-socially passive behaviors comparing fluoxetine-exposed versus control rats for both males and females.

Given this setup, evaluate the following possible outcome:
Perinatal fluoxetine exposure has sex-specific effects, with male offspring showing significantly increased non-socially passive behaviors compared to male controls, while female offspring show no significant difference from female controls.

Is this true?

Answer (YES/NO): NO